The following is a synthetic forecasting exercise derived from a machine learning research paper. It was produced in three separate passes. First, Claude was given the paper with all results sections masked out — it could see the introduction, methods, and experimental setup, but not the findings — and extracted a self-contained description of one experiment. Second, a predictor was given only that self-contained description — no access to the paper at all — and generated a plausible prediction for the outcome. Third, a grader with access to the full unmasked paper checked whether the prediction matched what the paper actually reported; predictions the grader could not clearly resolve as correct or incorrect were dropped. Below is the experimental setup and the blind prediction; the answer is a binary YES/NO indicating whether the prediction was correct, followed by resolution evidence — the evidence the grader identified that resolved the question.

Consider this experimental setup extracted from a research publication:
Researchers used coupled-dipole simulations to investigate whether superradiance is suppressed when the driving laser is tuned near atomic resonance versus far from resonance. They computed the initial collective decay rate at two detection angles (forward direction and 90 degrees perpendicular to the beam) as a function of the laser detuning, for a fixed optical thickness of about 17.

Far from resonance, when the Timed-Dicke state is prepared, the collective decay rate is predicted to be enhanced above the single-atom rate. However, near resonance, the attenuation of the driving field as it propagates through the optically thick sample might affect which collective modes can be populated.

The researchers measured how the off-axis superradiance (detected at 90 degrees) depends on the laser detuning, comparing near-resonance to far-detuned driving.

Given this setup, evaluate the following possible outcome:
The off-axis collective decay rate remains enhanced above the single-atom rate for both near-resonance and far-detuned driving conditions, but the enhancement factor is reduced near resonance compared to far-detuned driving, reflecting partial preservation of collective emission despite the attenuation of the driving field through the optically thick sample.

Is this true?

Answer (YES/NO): NO